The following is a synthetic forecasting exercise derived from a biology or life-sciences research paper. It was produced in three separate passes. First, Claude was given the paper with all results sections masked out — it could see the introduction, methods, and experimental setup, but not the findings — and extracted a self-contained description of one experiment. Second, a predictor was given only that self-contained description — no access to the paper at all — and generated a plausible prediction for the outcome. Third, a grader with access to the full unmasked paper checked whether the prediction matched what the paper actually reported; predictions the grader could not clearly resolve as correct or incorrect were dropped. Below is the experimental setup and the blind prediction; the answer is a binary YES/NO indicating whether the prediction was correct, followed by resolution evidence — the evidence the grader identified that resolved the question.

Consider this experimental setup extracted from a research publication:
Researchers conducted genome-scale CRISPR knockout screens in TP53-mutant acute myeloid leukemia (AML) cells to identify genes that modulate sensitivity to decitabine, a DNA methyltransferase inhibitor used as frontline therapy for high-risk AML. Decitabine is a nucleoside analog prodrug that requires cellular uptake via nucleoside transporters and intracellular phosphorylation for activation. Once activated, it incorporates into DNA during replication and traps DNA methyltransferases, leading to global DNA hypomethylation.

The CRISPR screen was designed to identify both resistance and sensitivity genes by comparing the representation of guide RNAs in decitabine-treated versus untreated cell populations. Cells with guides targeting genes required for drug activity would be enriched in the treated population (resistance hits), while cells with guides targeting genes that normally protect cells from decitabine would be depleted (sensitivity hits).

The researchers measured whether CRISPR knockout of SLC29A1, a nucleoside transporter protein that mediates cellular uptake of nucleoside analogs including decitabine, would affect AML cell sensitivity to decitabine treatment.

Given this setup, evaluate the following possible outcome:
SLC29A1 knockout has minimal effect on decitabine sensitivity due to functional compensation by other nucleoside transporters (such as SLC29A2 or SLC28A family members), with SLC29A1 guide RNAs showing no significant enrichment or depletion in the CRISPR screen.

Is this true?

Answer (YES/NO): NO